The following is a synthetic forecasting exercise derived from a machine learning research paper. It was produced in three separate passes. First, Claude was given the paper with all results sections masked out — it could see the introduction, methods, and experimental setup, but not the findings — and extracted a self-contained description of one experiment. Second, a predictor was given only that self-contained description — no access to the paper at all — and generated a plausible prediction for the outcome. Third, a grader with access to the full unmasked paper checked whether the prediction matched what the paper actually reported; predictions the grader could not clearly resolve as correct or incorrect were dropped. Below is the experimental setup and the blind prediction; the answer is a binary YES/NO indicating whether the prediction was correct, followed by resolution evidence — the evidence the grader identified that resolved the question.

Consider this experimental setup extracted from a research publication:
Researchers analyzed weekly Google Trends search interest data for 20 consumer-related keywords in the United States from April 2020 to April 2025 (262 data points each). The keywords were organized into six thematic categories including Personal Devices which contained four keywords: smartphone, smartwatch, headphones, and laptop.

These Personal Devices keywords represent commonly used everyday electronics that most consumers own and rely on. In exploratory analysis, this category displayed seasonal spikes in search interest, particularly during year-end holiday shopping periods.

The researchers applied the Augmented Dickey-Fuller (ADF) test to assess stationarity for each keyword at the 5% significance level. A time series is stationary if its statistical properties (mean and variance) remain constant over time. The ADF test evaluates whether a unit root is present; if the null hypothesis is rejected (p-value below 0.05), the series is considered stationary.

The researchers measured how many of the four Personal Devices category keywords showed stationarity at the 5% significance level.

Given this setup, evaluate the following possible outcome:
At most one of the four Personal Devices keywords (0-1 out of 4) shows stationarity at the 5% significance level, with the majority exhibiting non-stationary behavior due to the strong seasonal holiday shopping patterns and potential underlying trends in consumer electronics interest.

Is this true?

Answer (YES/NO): NO